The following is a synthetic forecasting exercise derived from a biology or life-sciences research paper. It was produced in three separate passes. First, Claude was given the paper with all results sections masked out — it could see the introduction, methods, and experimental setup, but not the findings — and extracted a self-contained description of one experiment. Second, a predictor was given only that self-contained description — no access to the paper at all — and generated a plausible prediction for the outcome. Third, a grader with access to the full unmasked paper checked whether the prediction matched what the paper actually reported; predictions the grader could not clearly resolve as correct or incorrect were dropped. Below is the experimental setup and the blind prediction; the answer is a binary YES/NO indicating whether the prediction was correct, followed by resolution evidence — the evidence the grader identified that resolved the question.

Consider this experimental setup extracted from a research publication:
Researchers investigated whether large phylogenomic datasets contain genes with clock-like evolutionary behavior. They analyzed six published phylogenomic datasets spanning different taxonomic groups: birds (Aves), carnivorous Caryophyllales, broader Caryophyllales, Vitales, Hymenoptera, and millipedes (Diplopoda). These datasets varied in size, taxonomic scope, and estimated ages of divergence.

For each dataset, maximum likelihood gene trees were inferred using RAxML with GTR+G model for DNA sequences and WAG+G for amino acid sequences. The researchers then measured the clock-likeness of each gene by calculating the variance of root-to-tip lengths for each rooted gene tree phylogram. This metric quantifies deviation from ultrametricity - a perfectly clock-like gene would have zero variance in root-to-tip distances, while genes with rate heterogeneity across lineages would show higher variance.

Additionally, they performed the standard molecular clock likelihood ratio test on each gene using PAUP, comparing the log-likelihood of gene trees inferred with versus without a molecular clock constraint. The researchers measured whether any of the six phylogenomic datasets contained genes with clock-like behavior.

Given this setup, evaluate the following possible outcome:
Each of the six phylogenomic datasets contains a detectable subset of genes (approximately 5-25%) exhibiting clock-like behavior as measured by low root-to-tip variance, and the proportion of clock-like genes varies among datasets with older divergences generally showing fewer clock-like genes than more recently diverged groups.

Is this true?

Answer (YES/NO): NO